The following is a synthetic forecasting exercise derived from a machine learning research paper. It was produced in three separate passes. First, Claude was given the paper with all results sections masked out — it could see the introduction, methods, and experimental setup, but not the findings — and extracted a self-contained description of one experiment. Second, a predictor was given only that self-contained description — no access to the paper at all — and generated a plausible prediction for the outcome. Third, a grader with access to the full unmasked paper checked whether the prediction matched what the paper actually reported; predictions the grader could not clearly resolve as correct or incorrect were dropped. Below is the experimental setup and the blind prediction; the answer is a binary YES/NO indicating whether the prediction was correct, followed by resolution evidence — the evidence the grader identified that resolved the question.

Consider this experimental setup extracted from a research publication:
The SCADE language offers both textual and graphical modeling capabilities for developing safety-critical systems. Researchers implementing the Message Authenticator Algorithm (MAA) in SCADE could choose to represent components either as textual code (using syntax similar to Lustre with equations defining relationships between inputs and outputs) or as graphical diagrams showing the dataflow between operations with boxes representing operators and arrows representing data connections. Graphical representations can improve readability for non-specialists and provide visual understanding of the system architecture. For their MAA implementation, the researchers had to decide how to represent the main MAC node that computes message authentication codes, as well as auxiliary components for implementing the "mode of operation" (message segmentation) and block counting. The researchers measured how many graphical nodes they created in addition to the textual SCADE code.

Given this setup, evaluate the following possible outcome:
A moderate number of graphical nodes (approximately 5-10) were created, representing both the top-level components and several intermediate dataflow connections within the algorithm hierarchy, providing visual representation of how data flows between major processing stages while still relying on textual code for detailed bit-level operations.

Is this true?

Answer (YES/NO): NO